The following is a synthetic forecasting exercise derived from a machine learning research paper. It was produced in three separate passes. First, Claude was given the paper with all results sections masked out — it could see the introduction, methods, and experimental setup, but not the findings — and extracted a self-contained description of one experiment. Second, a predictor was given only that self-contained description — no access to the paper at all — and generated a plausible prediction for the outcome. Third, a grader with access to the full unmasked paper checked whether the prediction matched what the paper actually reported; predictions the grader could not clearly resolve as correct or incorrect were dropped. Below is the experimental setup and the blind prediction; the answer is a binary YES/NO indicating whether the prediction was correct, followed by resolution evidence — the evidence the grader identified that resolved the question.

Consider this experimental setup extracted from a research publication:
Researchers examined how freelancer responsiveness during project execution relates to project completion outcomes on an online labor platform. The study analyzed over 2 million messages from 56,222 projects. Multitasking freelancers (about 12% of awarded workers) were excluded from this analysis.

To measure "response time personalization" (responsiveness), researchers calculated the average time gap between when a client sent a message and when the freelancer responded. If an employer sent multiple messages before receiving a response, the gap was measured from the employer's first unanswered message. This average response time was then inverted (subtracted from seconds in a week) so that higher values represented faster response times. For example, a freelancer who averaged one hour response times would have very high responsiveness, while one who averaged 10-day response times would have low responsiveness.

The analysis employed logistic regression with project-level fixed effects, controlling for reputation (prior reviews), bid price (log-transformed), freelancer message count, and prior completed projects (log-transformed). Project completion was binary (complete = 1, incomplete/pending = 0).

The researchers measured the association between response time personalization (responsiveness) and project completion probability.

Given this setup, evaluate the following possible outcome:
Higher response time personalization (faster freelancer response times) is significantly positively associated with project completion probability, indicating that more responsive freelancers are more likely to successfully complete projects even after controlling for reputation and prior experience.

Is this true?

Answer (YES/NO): NO